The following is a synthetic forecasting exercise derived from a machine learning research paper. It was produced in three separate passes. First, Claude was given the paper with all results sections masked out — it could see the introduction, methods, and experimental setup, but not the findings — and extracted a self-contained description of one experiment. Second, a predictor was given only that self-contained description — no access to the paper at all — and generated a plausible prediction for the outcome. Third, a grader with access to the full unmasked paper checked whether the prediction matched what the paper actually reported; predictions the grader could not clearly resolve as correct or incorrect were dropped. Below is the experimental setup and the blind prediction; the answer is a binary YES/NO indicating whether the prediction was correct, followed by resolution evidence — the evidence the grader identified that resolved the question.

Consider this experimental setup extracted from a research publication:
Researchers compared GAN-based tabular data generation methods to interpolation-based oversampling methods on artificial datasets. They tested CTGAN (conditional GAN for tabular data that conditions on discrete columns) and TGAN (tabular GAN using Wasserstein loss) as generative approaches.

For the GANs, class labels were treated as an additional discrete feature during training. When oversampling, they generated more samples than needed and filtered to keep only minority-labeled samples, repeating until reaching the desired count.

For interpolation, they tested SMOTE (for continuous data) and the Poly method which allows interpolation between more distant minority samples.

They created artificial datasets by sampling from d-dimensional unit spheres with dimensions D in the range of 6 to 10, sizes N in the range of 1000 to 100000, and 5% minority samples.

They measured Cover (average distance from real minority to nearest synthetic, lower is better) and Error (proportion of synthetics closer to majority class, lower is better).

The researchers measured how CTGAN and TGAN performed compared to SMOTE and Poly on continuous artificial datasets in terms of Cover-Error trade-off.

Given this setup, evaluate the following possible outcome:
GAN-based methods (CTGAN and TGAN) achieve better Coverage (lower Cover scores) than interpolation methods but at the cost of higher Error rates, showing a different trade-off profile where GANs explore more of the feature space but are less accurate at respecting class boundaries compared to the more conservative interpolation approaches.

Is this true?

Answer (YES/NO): YES